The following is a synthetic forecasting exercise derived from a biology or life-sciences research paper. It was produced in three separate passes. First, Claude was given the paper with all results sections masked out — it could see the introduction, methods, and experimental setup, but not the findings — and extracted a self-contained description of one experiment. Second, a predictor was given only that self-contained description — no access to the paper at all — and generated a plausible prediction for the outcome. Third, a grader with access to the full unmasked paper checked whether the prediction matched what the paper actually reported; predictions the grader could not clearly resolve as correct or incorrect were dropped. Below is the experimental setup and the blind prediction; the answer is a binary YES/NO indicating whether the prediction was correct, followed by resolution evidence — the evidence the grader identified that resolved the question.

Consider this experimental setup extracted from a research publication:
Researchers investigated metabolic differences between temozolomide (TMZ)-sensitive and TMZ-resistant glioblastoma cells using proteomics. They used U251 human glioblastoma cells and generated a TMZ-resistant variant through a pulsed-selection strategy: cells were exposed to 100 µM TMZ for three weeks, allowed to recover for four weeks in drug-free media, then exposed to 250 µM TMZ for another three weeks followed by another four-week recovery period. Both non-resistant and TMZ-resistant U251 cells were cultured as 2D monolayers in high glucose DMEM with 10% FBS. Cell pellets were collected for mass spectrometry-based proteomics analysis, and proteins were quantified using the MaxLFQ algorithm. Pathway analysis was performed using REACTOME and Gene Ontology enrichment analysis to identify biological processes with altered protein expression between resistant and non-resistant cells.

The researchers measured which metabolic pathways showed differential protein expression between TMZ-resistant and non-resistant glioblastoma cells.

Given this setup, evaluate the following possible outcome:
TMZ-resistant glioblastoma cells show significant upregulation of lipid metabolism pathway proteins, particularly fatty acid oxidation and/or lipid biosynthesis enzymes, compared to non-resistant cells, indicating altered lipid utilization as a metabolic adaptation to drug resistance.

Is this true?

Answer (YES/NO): NO